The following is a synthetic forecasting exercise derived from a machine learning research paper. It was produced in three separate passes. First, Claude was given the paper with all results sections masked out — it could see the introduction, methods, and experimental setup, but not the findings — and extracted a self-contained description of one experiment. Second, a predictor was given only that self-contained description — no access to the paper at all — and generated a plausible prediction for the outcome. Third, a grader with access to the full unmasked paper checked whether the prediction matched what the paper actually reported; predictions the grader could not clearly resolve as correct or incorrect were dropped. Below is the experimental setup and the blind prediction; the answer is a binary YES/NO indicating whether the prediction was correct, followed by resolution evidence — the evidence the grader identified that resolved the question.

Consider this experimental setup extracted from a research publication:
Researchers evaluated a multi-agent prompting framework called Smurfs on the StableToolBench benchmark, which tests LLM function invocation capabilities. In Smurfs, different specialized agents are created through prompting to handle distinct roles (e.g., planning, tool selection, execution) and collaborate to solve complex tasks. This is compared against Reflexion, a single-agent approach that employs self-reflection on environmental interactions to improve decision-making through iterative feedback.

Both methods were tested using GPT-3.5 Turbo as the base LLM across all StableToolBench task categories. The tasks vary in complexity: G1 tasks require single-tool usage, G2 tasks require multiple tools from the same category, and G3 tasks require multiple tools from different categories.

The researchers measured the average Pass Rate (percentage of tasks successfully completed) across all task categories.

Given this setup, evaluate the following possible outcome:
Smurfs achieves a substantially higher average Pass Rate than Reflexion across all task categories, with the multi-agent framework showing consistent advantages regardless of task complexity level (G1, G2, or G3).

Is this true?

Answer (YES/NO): NO